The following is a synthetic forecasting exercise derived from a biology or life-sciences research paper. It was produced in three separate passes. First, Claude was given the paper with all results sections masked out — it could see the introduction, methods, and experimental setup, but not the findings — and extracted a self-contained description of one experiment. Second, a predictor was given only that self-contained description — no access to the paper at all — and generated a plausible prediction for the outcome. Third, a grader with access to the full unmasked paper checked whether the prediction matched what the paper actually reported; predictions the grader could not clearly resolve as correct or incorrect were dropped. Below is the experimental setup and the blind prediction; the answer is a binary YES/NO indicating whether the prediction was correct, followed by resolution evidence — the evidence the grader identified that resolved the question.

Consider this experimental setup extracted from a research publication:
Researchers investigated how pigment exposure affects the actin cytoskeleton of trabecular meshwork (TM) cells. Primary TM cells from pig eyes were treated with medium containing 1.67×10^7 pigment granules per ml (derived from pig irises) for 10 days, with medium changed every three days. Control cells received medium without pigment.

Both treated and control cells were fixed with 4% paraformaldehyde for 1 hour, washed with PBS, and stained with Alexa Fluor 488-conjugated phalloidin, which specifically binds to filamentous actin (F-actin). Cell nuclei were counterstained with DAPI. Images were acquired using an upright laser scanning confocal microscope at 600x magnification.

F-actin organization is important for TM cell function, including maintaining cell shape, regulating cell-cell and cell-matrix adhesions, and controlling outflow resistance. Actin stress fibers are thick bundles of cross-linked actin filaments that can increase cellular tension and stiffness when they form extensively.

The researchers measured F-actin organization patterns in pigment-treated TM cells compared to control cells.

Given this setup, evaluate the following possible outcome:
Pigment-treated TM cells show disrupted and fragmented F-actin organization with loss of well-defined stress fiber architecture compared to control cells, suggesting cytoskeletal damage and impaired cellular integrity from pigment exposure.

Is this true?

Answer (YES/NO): NO